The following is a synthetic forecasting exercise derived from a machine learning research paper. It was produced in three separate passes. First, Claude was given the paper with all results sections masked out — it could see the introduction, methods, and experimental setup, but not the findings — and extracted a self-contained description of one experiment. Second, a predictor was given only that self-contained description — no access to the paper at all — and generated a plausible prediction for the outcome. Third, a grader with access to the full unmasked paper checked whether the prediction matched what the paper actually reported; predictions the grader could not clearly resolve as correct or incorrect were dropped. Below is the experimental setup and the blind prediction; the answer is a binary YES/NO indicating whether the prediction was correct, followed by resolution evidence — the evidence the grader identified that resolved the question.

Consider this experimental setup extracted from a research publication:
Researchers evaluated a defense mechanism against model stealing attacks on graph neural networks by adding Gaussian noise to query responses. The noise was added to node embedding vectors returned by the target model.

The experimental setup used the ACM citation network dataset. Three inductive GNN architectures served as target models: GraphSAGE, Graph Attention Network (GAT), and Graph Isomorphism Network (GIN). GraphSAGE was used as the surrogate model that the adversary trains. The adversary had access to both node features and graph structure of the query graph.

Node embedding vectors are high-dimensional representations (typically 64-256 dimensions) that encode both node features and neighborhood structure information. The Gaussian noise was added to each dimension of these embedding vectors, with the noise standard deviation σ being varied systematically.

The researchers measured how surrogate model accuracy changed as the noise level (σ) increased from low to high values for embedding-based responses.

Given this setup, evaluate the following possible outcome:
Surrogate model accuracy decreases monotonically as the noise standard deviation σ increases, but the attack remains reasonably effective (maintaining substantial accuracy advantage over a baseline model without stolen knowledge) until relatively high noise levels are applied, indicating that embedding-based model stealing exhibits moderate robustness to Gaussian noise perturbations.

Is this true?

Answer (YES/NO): NO